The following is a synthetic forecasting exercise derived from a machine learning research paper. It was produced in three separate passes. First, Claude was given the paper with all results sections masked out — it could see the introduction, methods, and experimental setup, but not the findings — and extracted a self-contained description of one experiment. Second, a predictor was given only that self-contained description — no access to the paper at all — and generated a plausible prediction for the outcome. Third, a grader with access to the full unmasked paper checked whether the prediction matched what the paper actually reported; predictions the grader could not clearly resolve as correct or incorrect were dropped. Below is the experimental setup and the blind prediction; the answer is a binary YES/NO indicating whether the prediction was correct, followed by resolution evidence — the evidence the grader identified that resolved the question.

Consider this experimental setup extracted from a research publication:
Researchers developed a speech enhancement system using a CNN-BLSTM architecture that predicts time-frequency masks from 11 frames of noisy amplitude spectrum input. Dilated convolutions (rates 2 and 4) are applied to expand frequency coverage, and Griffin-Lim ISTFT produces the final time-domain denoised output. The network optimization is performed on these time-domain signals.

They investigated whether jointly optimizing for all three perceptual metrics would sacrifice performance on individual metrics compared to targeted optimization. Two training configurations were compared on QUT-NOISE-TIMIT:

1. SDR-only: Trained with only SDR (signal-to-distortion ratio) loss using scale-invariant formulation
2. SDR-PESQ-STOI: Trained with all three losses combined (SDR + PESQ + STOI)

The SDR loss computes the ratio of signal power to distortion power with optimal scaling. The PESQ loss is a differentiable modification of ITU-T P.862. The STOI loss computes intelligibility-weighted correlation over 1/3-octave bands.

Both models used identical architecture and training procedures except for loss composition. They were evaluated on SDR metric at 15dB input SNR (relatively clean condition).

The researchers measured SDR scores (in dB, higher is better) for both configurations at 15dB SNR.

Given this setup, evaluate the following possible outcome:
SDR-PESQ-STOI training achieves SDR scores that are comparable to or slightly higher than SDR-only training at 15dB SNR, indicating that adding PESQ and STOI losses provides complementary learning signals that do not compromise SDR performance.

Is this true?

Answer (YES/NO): NO